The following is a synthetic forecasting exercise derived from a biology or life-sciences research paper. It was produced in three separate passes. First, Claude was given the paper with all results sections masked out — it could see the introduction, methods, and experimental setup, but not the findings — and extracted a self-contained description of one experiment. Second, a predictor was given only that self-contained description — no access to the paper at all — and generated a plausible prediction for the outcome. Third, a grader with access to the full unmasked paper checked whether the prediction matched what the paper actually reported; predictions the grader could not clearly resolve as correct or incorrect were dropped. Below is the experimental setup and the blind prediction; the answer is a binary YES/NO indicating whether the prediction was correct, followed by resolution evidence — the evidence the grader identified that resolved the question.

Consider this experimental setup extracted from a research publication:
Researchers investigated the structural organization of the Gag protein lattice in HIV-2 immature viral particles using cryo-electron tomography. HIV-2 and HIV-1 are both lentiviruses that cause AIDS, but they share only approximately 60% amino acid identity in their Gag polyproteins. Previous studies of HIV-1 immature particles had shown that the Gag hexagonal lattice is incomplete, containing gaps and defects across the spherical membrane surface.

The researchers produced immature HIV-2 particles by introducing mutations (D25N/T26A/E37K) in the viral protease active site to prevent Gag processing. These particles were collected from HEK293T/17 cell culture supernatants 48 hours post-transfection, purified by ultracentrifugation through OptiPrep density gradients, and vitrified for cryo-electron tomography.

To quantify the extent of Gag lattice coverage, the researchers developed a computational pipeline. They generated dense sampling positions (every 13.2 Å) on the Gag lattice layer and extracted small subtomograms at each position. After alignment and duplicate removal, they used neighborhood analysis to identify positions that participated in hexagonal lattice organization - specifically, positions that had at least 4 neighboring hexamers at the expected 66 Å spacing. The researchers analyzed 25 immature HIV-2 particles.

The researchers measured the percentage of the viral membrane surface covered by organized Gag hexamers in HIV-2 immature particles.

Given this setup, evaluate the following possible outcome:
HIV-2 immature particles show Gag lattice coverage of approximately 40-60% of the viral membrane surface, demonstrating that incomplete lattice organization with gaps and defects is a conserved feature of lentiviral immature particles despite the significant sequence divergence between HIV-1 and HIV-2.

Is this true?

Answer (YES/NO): NO